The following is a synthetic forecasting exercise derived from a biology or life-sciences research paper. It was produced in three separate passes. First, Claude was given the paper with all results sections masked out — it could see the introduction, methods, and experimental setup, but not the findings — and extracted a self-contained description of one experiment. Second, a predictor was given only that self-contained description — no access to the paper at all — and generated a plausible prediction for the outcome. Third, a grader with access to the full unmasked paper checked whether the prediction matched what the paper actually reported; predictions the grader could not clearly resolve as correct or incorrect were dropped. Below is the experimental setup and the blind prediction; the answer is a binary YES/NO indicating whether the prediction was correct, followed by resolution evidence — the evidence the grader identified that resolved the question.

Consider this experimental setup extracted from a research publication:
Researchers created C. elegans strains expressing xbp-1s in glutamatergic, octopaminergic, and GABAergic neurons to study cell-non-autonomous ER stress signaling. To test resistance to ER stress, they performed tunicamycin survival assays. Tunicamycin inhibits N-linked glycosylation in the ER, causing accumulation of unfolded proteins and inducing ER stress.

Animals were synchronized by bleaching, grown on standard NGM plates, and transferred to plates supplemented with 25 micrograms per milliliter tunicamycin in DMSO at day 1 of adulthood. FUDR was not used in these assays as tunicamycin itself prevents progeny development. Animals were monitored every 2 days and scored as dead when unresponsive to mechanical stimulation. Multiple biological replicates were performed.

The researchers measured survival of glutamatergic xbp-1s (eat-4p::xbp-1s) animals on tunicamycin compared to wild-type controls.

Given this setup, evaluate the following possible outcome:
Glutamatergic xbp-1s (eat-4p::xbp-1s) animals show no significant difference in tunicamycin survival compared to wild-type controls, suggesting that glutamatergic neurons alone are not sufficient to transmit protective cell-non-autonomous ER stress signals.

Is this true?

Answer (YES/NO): NO